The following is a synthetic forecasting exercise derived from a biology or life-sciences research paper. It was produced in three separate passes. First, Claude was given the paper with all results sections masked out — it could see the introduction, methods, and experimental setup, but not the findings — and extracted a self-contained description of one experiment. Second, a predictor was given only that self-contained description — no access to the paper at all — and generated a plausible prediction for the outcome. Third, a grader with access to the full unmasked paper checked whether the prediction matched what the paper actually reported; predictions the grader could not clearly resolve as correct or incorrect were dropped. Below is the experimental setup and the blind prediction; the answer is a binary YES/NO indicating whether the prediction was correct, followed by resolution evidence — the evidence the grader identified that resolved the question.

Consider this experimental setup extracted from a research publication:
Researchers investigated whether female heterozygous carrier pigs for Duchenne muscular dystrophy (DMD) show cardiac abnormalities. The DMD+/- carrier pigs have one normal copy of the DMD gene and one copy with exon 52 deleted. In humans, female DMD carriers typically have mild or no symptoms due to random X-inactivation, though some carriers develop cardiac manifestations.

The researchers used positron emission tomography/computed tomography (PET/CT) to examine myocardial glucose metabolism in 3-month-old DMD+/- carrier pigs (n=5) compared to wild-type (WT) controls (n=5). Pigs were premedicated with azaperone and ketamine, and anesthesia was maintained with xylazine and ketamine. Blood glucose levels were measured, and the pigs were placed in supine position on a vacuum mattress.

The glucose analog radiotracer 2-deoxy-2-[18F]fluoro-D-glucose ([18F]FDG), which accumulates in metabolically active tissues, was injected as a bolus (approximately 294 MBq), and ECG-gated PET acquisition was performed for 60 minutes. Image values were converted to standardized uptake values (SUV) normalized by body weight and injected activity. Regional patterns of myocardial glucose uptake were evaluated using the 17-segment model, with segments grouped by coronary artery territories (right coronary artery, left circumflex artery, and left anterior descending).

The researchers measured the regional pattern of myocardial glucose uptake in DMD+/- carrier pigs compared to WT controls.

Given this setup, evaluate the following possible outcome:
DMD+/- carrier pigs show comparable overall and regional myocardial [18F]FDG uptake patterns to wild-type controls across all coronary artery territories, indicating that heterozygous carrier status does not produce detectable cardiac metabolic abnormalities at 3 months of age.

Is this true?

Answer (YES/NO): NO